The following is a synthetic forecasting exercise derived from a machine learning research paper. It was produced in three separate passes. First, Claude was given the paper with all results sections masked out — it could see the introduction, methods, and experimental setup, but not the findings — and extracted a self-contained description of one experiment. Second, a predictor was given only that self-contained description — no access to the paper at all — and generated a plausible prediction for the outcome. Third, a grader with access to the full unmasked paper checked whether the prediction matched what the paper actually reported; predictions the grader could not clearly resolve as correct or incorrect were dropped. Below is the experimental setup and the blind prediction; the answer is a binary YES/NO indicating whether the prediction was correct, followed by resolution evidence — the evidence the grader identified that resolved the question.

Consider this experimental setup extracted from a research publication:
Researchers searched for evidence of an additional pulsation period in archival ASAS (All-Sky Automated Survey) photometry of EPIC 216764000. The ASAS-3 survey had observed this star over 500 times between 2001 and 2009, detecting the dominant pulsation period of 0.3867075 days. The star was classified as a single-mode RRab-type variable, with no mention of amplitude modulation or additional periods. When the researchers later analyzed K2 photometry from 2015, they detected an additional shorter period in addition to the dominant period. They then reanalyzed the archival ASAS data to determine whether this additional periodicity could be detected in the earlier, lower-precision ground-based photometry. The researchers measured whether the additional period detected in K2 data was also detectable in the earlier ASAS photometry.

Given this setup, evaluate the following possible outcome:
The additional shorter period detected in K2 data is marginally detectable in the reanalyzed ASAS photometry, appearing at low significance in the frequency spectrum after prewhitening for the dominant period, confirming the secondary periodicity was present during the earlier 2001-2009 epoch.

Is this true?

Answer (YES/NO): NO